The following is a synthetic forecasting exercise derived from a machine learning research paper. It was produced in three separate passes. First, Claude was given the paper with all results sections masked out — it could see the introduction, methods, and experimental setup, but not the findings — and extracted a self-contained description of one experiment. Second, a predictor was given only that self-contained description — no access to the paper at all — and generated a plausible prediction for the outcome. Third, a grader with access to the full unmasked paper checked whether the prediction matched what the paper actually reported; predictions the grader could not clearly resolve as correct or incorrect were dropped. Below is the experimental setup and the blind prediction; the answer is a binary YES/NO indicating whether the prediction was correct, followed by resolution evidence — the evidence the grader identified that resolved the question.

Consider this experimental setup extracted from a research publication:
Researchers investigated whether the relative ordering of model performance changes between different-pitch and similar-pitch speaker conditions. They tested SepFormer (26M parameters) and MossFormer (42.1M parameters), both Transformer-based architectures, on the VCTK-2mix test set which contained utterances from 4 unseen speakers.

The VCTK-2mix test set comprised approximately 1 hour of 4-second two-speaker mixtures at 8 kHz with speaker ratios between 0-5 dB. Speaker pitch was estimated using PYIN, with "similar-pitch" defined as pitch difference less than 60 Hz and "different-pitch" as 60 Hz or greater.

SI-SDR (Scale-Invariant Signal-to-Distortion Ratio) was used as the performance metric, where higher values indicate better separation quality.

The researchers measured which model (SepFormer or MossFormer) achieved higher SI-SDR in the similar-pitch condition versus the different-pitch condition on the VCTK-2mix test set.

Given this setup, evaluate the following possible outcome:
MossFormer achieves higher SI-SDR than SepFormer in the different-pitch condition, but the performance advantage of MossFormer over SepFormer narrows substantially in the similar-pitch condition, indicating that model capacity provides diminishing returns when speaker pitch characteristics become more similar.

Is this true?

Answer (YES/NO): NO